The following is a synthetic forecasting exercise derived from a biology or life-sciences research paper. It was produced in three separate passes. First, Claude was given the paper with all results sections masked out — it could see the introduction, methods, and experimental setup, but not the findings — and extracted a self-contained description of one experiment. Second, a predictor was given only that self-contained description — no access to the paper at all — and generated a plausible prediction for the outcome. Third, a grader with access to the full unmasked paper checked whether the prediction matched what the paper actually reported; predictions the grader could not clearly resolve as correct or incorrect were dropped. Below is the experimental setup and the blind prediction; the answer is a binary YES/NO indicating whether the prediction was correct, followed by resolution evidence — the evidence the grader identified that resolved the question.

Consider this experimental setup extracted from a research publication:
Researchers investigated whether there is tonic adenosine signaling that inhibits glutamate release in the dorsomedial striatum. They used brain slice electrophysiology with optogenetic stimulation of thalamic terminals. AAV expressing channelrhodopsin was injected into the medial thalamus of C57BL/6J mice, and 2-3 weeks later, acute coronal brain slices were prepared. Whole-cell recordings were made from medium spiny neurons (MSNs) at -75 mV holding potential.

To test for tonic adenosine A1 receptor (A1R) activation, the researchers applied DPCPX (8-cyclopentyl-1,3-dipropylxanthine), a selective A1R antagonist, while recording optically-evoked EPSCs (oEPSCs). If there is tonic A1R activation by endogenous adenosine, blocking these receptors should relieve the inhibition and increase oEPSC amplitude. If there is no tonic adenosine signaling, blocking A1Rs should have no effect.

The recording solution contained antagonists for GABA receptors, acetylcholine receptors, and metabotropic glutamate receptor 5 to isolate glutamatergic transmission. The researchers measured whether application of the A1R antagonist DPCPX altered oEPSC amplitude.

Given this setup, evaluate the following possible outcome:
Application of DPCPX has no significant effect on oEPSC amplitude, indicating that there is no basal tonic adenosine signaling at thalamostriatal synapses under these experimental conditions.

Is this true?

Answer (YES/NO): NO